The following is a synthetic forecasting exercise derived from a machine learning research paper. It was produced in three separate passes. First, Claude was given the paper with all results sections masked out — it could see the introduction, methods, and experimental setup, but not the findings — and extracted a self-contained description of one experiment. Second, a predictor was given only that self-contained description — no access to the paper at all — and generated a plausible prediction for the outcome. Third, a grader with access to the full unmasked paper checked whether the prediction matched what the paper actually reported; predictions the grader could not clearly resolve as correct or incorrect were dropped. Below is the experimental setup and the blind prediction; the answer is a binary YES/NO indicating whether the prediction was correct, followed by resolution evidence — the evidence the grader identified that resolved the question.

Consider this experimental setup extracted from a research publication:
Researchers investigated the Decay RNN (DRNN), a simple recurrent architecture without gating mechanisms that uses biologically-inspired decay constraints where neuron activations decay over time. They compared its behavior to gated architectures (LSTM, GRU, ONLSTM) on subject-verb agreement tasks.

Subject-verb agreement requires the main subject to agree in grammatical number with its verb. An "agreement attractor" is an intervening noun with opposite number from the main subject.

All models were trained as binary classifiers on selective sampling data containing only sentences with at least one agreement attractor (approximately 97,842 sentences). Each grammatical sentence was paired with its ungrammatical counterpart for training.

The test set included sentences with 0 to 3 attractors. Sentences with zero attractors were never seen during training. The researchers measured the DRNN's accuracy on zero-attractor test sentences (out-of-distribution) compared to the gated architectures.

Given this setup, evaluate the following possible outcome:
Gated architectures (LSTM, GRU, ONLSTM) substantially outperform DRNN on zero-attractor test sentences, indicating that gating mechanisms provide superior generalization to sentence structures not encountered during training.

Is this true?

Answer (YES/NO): NO